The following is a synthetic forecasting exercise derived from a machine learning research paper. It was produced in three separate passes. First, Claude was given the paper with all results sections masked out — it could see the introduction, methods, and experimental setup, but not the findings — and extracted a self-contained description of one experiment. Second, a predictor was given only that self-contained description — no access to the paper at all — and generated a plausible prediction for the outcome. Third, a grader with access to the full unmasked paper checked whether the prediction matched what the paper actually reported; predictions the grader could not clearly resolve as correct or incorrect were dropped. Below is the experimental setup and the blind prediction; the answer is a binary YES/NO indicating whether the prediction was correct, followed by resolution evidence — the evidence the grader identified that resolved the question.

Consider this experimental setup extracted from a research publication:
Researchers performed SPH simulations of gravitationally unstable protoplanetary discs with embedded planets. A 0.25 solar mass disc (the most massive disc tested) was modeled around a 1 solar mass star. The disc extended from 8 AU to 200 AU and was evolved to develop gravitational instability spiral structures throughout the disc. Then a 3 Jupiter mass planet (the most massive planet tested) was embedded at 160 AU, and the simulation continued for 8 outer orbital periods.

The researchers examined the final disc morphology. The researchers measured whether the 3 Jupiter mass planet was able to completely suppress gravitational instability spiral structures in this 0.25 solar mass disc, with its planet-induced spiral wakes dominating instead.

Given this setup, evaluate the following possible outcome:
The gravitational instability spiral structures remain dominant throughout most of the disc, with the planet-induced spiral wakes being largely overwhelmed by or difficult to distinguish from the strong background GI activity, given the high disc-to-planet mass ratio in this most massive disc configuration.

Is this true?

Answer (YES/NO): YES